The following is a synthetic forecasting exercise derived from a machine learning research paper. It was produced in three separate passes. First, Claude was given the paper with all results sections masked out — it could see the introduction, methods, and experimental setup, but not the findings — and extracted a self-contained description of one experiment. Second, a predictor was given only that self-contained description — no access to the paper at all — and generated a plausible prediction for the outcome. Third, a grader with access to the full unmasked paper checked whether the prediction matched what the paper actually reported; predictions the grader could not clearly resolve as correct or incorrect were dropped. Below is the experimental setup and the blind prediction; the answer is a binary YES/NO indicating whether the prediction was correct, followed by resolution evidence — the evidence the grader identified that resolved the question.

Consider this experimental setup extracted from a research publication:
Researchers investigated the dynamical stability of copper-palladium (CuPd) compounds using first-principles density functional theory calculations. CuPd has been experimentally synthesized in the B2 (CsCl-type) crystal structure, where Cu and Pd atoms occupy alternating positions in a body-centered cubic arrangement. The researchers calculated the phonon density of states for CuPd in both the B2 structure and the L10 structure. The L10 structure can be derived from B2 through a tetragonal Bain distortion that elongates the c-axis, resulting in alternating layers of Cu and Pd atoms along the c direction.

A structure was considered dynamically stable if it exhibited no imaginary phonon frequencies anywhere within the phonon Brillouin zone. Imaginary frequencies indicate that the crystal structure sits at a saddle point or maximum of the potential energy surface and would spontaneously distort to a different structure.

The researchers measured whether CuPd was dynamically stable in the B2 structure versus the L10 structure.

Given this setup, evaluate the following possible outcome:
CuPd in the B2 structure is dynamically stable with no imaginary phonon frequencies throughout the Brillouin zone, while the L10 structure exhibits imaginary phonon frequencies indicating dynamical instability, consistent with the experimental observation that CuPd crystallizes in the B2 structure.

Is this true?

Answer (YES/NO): YES